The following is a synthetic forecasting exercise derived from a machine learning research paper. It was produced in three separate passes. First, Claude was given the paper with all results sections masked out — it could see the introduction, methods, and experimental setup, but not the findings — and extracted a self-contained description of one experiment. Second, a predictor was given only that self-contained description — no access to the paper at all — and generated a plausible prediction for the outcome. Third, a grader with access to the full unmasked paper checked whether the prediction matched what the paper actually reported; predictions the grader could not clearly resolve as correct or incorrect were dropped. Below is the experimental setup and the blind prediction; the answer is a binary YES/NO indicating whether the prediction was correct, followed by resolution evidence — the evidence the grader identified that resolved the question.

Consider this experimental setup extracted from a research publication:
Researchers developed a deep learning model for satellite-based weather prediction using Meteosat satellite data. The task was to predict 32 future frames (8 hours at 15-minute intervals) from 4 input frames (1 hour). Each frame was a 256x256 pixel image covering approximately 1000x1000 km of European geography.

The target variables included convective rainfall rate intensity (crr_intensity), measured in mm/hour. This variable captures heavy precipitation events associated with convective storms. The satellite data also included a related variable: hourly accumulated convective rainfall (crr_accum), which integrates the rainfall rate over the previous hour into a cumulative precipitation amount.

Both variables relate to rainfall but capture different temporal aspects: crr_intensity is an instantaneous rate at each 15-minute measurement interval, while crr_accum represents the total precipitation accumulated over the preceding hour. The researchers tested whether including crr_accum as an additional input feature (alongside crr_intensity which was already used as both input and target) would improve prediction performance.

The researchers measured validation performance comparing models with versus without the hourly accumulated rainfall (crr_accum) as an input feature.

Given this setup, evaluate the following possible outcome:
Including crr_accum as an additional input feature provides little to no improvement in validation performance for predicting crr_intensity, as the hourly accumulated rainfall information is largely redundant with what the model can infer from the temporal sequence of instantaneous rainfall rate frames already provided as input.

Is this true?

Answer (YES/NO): NO